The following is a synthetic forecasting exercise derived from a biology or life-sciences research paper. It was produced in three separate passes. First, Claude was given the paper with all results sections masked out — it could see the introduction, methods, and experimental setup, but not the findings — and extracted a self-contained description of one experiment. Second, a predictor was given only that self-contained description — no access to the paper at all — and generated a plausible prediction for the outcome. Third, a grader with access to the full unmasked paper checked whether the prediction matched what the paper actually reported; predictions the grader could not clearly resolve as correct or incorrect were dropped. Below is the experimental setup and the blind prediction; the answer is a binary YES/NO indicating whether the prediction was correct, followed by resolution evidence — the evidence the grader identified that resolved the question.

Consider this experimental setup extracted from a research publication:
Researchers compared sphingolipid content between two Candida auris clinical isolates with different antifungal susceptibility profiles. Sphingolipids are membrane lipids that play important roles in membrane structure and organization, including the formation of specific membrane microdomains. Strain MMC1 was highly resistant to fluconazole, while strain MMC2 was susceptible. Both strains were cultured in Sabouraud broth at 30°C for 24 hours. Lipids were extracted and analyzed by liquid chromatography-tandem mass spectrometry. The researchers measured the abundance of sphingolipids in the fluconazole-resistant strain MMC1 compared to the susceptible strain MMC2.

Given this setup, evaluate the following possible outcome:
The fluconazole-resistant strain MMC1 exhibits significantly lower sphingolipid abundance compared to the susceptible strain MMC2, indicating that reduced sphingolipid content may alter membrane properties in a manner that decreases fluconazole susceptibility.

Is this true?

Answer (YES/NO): NO